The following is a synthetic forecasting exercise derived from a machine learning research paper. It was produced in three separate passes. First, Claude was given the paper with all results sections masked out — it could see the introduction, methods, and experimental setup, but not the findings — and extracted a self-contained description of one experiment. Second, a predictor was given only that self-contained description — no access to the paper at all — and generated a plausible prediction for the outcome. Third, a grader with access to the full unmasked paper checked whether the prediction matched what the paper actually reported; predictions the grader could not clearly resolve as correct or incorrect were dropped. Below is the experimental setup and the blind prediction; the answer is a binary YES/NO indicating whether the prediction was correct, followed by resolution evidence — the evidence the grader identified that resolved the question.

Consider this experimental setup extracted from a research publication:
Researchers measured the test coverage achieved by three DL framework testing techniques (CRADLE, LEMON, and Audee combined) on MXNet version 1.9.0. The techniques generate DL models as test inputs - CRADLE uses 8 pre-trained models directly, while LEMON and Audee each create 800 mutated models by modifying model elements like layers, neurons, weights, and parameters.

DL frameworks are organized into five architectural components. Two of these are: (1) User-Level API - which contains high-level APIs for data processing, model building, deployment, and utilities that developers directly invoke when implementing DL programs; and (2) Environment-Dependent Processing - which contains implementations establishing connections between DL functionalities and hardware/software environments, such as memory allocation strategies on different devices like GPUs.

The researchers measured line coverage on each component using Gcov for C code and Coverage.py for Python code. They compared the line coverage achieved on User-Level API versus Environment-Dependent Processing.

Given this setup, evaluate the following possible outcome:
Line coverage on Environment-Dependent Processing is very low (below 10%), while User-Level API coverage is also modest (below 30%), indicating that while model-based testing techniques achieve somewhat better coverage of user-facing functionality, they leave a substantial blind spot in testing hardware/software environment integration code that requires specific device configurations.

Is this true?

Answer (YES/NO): NO